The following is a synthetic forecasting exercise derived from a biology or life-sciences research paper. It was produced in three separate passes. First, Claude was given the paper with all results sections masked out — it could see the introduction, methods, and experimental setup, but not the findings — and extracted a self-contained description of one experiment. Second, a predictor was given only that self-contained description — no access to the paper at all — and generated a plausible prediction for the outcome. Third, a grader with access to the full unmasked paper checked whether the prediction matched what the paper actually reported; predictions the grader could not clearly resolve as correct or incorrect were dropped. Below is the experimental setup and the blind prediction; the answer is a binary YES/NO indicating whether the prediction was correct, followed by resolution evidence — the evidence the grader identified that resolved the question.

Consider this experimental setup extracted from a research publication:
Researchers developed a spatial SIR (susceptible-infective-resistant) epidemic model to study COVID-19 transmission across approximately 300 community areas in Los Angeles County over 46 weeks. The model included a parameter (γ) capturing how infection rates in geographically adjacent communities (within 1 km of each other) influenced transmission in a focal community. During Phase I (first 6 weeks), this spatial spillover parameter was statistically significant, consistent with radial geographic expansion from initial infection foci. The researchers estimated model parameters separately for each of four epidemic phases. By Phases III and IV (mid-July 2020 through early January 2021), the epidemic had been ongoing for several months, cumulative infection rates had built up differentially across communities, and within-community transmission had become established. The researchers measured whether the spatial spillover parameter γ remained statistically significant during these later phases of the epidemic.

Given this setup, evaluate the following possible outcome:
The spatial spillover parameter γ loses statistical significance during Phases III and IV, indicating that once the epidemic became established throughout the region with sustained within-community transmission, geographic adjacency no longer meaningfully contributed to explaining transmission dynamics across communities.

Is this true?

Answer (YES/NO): YES